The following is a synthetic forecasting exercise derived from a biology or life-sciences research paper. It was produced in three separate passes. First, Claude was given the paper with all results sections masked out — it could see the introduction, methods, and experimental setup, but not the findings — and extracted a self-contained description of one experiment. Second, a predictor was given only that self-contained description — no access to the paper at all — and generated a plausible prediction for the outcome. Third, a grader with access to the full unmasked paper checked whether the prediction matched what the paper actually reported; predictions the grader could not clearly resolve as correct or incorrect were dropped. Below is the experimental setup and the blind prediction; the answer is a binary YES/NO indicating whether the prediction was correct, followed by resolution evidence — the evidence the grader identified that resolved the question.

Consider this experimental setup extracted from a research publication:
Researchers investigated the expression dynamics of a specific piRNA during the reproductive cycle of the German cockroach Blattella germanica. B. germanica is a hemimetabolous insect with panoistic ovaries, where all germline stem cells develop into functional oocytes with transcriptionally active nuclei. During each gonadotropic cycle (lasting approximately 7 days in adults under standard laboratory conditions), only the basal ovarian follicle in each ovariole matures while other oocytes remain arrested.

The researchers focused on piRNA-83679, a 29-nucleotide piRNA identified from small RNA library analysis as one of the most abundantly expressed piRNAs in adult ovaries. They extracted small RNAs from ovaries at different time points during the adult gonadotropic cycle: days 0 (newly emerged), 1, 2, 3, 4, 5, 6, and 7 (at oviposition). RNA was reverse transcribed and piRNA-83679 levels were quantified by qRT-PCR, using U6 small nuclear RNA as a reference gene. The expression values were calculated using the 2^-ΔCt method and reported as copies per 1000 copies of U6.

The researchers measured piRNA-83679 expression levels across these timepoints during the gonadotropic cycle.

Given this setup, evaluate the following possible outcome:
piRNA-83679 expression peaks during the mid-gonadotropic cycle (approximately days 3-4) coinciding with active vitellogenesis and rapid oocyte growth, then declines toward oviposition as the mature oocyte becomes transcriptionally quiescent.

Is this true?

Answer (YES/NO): NO